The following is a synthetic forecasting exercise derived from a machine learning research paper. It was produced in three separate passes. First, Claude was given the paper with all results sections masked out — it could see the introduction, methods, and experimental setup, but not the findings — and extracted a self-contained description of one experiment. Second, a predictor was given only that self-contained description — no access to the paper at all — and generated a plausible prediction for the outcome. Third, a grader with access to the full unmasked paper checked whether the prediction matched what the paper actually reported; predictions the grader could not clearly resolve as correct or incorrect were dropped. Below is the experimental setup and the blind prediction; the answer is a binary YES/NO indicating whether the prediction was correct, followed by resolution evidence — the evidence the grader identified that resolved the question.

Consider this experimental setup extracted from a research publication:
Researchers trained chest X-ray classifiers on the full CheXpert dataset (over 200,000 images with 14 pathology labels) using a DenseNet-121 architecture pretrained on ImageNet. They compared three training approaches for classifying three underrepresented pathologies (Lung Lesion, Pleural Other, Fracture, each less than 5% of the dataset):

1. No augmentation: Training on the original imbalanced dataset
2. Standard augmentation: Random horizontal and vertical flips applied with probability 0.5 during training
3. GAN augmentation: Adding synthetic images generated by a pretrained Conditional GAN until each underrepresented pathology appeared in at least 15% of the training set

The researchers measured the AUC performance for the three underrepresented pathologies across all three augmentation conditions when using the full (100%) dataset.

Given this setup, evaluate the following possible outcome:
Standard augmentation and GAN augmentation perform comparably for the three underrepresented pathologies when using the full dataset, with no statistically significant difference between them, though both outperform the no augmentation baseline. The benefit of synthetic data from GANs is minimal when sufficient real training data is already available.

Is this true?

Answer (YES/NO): NO